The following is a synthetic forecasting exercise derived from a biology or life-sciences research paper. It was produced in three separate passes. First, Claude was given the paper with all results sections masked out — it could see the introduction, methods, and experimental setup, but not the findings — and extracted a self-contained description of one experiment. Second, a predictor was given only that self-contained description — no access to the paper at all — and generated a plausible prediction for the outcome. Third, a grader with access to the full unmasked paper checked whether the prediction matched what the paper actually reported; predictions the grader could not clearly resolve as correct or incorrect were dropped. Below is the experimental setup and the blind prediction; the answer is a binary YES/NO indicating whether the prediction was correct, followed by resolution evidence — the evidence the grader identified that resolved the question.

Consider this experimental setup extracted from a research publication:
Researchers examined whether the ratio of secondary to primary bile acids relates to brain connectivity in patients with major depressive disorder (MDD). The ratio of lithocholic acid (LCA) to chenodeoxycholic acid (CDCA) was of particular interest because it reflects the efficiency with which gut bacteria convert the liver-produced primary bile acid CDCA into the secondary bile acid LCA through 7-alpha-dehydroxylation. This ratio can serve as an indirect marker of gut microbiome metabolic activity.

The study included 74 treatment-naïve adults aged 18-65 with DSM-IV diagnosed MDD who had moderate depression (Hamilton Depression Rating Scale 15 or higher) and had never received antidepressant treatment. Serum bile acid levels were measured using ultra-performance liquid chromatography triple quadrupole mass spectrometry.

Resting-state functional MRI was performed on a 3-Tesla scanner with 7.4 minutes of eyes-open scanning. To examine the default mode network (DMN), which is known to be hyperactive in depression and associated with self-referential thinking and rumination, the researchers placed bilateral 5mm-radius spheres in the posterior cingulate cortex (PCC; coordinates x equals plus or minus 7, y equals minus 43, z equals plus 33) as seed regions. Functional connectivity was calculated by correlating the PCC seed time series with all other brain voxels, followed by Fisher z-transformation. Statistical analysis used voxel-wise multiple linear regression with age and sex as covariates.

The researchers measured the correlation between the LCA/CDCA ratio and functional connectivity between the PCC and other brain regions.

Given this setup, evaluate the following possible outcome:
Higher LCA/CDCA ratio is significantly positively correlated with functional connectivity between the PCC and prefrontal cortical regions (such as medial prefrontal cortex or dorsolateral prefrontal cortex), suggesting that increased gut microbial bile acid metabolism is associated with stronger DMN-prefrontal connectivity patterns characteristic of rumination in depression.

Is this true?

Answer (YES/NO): NO